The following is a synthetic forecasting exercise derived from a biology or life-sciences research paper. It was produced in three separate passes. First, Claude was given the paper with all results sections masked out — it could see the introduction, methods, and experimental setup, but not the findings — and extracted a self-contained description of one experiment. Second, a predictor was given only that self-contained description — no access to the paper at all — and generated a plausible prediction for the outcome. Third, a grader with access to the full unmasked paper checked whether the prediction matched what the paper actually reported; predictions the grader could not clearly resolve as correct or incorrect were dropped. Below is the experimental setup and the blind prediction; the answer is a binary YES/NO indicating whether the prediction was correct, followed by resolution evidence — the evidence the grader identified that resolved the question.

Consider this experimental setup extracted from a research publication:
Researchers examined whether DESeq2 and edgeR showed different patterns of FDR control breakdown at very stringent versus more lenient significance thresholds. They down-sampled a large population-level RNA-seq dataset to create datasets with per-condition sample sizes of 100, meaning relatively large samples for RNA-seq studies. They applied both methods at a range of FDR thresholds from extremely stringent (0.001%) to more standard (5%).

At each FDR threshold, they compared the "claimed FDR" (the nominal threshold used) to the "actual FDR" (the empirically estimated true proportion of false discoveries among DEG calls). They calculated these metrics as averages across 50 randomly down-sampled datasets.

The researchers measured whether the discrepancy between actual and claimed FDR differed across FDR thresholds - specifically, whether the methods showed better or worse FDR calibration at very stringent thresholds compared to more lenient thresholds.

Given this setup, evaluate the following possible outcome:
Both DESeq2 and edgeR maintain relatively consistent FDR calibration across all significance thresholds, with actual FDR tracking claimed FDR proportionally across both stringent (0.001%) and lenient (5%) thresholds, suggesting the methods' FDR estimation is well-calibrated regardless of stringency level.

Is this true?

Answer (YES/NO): NO